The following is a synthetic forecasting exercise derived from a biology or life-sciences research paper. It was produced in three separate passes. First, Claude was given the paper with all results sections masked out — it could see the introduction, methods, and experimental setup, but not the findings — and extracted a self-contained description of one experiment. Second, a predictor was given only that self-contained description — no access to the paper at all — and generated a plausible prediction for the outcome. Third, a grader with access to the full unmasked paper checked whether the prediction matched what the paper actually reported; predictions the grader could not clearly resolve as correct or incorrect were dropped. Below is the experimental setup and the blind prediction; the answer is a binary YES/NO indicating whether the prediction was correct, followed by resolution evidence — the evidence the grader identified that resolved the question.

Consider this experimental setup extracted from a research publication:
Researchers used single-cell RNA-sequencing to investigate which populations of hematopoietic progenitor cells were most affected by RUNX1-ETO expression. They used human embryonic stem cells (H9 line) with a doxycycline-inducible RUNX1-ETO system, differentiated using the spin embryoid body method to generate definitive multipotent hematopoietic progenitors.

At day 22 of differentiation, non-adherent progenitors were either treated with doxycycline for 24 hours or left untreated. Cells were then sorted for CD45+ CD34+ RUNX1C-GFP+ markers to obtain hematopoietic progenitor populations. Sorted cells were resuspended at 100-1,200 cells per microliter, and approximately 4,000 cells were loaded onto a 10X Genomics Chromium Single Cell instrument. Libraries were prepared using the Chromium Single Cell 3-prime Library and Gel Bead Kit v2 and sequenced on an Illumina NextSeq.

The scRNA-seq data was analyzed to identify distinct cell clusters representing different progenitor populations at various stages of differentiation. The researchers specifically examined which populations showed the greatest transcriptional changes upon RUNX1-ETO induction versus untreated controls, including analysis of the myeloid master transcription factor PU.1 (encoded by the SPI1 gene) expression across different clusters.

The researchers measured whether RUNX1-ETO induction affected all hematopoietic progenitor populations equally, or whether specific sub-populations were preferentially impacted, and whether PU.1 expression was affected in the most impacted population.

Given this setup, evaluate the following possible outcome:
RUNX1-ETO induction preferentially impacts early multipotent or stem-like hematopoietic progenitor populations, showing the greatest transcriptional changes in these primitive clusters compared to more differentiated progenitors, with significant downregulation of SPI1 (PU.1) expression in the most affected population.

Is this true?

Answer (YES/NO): YES